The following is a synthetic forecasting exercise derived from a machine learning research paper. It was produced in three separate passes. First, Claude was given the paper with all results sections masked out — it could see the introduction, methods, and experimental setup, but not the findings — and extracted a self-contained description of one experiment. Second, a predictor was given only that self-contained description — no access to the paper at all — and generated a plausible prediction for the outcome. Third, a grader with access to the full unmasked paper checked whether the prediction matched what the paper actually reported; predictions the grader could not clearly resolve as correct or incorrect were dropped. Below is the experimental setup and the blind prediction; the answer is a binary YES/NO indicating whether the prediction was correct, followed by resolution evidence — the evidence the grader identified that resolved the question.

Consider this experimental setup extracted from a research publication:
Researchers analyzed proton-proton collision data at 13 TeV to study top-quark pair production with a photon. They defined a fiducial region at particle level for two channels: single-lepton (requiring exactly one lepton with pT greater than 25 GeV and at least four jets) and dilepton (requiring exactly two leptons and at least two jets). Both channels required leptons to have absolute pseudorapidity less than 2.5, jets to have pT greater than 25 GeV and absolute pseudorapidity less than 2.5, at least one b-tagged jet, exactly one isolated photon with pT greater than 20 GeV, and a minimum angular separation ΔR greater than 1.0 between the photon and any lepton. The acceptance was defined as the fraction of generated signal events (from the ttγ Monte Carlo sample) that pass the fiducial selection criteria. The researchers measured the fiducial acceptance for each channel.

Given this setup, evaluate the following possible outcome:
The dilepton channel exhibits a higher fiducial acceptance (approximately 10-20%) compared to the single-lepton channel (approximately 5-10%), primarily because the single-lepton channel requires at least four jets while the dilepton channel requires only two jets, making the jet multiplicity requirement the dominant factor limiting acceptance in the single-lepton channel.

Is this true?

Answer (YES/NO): NO